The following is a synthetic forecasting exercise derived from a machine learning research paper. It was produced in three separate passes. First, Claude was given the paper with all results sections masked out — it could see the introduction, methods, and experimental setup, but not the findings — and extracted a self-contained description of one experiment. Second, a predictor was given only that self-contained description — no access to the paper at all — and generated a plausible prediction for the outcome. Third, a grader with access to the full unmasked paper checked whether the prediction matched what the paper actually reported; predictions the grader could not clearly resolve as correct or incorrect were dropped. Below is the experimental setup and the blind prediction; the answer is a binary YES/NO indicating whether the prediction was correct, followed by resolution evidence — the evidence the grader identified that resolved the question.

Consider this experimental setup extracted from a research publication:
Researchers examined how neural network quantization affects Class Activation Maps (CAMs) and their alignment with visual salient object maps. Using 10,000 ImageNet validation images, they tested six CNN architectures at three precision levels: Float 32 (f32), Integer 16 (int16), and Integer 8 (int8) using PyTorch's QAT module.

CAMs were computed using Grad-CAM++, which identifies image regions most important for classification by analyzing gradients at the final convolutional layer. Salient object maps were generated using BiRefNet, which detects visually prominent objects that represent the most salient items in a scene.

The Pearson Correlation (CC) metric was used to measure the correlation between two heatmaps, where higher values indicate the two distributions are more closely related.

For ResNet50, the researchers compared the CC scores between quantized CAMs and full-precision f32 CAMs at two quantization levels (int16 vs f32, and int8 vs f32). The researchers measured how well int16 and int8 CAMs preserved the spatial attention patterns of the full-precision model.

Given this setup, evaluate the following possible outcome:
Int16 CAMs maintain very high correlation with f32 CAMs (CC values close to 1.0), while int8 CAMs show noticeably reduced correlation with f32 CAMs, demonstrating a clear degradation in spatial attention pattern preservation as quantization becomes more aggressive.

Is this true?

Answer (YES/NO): YES